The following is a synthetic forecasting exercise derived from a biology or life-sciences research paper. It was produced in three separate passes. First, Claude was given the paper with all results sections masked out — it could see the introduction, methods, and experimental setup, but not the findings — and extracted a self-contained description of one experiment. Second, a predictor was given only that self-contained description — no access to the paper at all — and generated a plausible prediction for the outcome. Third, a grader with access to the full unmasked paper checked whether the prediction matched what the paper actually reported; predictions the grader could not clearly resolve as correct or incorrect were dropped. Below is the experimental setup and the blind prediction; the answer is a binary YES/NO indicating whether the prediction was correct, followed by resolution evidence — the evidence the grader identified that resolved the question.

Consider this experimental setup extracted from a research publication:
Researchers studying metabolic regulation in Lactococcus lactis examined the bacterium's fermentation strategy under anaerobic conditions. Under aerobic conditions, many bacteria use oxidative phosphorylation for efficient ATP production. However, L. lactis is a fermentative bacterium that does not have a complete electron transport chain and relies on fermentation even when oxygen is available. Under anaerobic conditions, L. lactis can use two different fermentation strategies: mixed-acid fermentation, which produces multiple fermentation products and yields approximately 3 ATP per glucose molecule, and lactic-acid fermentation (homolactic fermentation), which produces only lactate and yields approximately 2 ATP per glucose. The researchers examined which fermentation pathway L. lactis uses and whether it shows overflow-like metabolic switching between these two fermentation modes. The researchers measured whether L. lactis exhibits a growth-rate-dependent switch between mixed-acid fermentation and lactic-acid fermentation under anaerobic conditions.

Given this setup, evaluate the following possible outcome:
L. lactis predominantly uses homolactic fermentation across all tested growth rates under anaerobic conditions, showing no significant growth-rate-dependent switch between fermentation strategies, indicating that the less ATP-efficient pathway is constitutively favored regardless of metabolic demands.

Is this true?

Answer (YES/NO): NO